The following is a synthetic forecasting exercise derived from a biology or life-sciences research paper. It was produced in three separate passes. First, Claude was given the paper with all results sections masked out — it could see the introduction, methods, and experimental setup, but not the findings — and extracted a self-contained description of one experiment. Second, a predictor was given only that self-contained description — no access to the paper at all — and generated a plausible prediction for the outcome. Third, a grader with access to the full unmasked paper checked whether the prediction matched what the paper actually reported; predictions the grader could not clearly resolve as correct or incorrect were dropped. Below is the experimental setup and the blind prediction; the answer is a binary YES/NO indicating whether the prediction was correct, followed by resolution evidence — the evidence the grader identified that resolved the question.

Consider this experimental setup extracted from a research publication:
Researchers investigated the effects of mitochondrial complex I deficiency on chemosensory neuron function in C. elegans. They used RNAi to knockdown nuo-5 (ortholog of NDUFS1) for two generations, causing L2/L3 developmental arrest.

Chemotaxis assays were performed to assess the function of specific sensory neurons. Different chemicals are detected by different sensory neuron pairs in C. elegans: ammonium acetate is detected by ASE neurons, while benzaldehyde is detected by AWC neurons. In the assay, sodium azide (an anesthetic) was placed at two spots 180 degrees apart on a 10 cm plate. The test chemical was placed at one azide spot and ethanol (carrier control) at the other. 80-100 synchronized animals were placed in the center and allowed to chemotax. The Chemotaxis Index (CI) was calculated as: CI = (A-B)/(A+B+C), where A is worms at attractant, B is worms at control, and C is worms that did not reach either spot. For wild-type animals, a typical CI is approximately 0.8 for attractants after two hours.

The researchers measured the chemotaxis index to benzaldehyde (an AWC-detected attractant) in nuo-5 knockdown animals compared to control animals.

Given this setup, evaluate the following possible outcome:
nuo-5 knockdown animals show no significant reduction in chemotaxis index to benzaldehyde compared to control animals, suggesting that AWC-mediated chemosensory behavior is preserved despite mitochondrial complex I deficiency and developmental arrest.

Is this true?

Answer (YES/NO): NO